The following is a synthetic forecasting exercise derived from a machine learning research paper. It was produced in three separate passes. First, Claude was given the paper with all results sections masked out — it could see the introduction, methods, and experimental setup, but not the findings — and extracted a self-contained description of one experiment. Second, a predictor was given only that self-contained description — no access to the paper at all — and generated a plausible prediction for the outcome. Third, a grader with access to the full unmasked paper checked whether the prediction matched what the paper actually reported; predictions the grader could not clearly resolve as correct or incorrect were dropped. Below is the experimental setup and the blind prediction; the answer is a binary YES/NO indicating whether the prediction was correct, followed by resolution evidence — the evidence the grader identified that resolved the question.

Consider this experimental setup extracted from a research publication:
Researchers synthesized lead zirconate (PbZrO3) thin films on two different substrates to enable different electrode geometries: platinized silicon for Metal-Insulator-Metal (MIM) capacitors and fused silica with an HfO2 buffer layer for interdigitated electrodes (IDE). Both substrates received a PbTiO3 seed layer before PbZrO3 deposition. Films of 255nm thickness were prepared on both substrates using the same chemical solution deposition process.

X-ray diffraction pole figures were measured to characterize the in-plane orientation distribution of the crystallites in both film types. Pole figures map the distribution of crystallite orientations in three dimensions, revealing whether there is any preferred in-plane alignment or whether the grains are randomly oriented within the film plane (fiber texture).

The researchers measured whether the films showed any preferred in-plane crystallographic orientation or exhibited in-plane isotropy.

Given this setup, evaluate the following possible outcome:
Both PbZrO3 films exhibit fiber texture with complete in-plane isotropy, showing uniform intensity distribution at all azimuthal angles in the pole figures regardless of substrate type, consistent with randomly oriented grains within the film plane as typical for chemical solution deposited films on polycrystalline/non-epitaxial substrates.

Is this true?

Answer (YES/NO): YES